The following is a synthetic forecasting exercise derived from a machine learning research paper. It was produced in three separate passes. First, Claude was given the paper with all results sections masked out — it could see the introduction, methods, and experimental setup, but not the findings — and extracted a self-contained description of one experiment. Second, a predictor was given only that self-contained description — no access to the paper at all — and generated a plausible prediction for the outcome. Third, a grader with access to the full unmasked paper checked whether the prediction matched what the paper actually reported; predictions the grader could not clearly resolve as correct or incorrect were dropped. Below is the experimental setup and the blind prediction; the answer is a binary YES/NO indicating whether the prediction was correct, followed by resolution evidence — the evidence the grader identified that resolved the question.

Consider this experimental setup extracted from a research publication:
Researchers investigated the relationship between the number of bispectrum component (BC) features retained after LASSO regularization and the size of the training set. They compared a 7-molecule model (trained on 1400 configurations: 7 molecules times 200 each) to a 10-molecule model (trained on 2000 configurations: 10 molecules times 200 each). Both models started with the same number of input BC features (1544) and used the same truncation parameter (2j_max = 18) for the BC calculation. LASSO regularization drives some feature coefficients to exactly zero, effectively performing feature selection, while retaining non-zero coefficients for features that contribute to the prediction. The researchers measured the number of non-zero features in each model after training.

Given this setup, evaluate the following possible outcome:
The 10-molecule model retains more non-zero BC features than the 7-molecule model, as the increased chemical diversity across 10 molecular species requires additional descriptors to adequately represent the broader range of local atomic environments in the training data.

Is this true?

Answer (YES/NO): YES